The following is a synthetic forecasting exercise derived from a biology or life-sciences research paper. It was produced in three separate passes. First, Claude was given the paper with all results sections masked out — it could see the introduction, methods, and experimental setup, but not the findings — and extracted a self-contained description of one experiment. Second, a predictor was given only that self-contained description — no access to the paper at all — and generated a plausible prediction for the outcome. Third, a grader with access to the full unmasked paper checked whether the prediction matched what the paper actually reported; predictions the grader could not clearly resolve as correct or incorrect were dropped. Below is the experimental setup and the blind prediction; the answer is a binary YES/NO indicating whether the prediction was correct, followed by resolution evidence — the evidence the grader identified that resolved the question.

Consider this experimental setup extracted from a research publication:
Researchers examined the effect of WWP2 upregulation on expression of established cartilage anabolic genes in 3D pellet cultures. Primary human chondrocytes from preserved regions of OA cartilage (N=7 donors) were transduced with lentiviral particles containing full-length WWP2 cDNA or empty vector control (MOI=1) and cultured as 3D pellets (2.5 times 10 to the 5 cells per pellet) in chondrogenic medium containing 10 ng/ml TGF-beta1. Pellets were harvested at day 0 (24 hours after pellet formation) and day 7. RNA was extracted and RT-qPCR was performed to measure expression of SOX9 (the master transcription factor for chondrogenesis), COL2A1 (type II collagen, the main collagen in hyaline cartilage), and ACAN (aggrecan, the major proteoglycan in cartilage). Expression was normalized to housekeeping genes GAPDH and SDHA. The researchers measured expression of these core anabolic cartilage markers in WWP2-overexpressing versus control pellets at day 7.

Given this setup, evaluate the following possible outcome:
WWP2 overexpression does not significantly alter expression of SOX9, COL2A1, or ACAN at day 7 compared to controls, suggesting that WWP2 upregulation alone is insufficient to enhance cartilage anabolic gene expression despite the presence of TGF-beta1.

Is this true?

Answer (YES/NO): NO